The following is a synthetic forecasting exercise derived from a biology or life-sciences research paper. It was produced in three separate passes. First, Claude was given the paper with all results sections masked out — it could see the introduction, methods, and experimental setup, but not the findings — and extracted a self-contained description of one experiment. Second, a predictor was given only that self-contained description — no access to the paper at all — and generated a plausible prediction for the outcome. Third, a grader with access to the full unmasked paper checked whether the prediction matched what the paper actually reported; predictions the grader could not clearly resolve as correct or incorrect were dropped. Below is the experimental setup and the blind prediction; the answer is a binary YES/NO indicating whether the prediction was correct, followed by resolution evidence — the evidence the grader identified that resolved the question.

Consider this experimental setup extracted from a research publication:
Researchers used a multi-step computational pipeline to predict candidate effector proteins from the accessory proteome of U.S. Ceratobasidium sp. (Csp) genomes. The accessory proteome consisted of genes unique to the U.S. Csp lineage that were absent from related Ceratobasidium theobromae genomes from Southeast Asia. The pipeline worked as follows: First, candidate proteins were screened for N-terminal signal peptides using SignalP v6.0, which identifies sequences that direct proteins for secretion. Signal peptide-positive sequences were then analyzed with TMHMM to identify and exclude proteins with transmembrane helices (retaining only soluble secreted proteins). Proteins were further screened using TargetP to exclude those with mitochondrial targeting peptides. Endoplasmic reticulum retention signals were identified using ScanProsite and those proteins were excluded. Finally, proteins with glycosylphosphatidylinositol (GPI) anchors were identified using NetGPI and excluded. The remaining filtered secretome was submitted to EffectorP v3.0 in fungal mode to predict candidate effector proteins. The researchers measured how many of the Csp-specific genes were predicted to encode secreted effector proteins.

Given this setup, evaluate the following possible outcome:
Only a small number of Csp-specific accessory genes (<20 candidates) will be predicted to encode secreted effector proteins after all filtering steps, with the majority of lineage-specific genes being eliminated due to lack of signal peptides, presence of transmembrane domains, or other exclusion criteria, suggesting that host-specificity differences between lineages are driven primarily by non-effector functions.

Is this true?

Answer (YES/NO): NO